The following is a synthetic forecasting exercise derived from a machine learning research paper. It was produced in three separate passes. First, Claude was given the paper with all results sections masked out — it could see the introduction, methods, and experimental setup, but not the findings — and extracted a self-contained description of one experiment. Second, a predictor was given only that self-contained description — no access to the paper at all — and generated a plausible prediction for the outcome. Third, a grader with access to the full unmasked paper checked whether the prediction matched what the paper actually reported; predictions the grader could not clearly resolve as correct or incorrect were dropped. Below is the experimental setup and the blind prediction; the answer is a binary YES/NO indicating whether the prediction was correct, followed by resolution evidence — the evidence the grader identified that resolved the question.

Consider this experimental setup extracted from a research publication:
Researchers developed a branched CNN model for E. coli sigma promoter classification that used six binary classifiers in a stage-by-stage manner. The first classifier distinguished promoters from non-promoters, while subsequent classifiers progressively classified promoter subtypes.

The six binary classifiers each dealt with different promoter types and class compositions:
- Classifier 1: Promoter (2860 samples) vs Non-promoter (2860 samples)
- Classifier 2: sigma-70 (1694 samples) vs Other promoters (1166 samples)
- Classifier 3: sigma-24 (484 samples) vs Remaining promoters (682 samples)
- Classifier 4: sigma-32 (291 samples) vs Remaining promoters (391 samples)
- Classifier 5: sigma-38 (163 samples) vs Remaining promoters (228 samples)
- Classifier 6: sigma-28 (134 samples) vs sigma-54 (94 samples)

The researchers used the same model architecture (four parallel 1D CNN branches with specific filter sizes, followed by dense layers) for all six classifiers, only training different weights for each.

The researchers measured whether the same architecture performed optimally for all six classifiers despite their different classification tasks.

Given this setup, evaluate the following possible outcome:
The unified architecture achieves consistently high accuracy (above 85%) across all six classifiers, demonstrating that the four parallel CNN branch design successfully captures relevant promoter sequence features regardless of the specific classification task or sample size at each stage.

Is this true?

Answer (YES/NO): YES